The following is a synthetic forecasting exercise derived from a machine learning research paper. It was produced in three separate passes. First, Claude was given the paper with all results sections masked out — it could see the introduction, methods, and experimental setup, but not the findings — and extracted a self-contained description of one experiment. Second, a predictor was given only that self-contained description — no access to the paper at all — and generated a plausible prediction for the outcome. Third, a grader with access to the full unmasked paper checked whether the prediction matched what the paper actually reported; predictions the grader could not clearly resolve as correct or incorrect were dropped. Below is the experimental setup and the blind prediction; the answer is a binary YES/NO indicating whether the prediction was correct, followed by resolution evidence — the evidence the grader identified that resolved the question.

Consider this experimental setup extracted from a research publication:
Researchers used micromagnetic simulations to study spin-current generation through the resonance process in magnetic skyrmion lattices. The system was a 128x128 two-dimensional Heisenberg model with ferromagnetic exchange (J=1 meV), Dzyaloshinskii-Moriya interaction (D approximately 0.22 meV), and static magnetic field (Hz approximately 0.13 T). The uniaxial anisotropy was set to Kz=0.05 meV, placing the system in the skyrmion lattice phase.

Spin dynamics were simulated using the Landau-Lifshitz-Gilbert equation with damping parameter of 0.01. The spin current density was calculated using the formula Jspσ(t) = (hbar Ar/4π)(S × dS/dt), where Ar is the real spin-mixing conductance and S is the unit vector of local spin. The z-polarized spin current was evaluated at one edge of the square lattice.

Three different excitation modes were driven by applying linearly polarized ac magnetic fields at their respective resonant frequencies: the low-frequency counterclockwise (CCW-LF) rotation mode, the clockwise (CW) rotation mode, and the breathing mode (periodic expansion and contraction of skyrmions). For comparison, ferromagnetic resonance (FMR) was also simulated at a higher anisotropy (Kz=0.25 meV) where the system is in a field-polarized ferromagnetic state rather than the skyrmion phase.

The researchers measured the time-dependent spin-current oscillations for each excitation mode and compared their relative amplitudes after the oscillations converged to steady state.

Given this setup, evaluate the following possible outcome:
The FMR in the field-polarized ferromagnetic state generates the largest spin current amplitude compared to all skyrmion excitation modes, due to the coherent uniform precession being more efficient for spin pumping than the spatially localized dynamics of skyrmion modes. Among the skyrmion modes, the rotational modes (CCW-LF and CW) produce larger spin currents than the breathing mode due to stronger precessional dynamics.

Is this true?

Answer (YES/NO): NO